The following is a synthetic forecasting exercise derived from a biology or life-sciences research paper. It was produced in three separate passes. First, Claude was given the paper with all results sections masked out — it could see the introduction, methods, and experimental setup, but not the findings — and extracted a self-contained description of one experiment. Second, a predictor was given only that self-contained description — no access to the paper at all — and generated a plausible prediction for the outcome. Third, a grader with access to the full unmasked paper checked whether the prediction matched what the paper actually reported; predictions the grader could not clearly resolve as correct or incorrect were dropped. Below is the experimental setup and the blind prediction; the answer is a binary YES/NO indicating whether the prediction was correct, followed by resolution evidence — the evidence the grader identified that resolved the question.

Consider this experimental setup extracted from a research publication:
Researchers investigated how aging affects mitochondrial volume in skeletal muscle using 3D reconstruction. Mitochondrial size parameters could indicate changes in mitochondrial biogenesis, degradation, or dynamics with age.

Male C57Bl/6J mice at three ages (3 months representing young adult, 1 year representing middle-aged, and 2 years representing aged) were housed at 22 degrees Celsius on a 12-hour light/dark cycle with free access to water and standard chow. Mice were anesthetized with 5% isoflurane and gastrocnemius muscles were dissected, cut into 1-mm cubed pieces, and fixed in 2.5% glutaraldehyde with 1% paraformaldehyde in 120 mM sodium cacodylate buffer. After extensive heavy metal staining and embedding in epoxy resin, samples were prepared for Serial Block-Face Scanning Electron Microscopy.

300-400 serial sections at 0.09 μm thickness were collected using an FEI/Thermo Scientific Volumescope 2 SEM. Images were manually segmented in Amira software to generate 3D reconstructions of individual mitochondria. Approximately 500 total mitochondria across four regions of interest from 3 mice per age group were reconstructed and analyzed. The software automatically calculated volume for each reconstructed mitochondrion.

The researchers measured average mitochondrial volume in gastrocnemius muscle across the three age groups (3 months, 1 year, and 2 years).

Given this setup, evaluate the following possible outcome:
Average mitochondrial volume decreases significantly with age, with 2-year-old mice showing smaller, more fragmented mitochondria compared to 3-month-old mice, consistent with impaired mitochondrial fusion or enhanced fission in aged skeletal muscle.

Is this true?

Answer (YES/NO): YES